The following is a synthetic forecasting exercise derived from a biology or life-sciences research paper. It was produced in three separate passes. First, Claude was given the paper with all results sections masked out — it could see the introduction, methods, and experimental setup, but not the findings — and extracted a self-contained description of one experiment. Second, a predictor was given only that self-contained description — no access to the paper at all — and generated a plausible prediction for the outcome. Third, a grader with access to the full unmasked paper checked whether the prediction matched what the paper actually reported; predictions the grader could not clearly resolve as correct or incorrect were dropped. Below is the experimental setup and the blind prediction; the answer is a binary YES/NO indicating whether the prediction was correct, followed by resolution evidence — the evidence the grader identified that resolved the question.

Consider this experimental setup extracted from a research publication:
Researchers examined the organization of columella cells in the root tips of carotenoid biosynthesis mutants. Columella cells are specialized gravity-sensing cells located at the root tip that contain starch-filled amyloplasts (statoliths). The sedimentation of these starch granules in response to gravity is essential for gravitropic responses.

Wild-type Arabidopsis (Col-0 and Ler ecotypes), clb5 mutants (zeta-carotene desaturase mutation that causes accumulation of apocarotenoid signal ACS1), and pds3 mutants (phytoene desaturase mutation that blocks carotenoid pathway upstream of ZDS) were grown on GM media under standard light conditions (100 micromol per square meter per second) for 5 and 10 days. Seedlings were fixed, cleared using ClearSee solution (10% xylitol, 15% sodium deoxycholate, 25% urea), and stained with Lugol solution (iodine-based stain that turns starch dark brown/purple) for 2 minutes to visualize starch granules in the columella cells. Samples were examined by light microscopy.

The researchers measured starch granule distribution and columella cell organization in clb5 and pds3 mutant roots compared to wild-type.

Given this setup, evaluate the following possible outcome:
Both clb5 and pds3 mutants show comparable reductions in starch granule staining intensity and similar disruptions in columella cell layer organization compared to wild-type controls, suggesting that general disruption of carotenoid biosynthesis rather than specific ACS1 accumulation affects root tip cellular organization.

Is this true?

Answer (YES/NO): NO